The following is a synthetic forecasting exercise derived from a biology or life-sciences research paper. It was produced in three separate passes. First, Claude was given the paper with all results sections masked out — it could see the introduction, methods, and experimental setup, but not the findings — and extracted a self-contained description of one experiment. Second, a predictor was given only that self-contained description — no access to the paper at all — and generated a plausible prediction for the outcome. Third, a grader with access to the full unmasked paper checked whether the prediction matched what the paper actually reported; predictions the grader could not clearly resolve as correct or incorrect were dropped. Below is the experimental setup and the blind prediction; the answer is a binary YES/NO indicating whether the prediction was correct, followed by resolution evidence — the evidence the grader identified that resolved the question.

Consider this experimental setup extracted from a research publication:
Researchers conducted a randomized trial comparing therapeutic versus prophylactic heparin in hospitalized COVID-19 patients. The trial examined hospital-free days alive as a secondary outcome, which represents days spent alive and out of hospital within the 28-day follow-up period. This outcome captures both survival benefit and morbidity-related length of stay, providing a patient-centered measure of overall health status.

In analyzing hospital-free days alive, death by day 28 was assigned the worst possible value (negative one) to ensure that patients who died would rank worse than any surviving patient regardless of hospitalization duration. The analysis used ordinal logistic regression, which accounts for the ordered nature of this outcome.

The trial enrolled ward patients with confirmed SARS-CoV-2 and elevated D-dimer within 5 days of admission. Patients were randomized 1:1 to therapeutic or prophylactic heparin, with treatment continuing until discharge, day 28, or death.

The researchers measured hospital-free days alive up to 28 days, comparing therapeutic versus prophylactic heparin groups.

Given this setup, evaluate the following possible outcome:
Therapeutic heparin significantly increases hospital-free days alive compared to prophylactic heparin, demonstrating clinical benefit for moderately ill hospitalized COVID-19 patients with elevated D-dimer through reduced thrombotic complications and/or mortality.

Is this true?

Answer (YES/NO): NO